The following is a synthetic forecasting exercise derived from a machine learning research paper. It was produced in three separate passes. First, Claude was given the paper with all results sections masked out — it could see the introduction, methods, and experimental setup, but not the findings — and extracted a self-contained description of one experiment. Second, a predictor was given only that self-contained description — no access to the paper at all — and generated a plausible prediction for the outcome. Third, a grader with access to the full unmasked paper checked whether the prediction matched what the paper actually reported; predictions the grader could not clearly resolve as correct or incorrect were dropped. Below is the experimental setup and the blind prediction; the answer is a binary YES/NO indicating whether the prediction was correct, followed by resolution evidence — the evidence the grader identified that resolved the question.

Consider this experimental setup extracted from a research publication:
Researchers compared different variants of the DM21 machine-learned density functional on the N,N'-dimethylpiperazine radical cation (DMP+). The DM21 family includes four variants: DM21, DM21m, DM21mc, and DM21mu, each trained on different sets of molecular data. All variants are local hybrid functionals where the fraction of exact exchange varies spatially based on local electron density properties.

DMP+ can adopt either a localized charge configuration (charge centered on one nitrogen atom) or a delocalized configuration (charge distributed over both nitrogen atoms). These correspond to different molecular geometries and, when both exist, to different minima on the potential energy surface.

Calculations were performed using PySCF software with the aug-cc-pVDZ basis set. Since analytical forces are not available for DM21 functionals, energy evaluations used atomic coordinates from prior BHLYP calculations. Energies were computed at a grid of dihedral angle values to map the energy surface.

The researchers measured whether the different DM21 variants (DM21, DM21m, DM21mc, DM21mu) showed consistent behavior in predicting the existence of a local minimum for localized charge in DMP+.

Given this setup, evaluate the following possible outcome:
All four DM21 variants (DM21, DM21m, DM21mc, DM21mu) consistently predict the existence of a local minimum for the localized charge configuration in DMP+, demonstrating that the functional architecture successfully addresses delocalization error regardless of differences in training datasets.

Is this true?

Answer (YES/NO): NO